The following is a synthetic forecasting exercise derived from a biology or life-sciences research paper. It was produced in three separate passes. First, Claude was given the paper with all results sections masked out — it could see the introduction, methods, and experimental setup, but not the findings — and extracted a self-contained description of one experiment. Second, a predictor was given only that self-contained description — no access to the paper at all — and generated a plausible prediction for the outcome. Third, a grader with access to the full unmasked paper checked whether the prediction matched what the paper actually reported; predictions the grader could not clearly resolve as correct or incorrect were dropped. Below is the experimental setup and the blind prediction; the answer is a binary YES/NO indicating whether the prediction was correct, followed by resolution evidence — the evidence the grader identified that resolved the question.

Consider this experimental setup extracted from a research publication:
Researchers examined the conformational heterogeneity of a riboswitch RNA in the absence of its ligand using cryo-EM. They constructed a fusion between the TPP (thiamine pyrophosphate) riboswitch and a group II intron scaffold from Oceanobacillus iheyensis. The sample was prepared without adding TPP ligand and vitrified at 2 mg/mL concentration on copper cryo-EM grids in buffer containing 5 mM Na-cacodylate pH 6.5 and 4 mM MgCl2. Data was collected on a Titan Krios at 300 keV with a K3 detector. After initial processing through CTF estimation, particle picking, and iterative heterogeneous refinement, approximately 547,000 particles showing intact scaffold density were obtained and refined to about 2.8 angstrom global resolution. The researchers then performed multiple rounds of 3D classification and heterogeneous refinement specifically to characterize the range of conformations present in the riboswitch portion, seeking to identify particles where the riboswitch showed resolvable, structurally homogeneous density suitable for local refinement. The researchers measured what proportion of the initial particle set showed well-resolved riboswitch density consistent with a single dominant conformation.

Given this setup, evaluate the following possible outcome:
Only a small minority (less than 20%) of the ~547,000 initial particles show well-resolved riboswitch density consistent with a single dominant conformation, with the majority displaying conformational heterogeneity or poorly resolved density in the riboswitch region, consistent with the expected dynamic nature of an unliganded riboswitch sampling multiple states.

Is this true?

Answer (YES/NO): YES